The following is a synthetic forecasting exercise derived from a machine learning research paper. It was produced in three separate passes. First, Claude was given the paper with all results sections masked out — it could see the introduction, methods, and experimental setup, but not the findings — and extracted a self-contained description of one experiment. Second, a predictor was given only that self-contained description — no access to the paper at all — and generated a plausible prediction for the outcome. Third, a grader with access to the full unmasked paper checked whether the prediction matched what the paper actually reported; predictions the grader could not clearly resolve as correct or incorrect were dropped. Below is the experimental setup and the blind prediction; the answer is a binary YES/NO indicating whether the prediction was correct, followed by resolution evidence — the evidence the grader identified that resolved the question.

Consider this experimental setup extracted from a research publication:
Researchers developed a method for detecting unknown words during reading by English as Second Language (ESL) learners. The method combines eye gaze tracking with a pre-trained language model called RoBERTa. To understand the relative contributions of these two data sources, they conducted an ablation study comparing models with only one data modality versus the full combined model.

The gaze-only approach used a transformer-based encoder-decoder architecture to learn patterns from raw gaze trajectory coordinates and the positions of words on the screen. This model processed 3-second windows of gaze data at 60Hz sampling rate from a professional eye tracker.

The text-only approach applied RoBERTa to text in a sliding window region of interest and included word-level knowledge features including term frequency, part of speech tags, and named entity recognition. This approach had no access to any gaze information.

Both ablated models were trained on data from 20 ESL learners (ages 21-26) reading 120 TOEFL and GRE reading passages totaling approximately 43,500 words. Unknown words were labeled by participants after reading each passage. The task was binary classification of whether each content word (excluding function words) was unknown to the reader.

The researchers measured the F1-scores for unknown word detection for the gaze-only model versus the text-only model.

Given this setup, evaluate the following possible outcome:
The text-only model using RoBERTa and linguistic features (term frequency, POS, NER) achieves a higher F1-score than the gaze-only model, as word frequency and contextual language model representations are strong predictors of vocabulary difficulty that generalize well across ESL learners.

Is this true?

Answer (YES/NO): YES